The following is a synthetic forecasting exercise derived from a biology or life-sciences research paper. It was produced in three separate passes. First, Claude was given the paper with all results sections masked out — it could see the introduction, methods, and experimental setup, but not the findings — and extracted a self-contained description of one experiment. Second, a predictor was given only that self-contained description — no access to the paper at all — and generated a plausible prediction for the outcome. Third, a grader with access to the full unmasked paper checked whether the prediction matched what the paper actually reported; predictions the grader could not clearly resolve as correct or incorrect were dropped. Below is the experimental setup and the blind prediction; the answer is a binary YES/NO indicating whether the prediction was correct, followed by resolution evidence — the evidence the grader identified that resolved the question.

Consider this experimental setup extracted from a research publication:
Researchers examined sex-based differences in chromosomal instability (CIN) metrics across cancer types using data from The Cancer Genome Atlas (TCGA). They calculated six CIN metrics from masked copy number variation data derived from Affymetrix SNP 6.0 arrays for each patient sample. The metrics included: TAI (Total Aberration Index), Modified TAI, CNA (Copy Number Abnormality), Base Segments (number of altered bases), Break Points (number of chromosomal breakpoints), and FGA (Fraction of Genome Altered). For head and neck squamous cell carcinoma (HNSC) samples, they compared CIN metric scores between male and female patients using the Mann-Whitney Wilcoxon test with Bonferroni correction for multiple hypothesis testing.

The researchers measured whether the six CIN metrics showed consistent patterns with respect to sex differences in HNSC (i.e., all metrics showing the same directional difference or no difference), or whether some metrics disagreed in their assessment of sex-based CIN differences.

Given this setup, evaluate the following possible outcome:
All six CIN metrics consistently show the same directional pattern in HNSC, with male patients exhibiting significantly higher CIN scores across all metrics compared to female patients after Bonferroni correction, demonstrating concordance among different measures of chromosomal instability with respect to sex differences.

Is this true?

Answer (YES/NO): NO